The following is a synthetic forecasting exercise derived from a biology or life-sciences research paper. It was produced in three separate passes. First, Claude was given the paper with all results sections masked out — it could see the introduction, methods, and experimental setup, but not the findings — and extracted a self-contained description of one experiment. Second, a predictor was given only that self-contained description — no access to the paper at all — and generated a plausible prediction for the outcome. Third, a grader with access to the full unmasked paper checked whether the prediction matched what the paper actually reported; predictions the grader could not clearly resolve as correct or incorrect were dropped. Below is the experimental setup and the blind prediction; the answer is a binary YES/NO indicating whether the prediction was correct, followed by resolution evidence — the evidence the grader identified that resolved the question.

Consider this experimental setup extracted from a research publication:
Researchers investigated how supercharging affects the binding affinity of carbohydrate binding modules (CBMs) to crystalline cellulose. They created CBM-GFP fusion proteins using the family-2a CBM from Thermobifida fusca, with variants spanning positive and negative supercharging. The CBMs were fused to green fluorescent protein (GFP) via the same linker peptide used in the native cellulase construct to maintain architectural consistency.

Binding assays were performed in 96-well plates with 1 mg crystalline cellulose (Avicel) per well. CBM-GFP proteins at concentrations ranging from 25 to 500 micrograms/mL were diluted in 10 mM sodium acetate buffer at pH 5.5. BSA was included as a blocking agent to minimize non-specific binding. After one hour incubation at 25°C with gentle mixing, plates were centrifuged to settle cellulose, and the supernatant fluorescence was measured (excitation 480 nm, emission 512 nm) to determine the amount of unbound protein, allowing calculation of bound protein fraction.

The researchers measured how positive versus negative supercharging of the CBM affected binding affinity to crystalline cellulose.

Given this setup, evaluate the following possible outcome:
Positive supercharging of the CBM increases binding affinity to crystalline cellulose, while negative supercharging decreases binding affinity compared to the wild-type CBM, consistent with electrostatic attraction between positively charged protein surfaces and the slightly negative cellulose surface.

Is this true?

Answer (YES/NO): YES